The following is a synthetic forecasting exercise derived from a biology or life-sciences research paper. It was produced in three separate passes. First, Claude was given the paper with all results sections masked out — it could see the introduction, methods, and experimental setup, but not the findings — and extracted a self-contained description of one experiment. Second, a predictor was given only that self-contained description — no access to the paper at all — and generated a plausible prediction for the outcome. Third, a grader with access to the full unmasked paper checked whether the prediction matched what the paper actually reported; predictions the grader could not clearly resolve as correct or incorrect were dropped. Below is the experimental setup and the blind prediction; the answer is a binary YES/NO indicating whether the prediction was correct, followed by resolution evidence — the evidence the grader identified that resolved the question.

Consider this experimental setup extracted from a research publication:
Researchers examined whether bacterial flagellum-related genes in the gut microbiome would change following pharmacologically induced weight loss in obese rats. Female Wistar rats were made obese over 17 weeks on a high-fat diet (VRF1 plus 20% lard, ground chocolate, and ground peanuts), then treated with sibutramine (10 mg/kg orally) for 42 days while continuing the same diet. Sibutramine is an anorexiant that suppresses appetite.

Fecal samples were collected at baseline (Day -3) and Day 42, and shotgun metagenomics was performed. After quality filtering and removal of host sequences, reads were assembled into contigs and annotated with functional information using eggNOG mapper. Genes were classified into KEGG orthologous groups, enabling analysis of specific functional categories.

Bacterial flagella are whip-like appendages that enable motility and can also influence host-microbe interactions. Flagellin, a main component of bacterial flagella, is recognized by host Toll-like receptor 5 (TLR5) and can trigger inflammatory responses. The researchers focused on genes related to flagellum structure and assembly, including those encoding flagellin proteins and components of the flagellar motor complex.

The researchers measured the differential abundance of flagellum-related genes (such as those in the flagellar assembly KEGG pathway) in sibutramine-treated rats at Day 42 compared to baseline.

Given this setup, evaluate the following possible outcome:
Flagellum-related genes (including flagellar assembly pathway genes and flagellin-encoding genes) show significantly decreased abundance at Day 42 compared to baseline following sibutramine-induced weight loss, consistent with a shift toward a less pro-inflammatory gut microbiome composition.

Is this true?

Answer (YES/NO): YES